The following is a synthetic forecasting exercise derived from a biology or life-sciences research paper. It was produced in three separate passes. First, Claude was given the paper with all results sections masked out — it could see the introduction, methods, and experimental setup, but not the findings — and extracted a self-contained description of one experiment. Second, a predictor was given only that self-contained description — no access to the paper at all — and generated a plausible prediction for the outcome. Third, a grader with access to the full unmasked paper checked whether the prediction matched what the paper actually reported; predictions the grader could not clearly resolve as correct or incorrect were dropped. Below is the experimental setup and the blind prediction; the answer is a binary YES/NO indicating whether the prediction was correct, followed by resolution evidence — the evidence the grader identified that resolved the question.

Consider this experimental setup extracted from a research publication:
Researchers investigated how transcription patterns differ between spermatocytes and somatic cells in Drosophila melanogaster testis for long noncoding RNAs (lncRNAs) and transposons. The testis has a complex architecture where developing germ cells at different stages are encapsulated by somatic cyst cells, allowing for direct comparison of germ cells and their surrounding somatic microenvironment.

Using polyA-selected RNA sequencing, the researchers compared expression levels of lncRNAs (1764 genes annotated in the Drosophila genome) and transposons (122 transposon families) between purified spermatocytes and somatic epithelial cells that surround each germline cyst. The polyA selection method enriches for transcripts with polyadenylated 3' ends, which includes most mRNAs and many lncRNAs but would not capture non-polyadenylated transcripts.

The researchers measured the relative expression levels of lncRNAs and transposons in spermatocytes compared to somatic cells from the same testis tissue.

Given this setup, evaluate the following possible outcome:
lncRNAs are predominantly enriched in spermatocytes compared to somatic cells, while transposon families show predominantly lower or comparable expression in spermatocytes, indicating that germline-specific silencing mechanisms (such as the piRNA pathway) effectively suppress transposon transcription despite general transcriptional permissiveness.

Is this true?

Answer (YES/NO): NO